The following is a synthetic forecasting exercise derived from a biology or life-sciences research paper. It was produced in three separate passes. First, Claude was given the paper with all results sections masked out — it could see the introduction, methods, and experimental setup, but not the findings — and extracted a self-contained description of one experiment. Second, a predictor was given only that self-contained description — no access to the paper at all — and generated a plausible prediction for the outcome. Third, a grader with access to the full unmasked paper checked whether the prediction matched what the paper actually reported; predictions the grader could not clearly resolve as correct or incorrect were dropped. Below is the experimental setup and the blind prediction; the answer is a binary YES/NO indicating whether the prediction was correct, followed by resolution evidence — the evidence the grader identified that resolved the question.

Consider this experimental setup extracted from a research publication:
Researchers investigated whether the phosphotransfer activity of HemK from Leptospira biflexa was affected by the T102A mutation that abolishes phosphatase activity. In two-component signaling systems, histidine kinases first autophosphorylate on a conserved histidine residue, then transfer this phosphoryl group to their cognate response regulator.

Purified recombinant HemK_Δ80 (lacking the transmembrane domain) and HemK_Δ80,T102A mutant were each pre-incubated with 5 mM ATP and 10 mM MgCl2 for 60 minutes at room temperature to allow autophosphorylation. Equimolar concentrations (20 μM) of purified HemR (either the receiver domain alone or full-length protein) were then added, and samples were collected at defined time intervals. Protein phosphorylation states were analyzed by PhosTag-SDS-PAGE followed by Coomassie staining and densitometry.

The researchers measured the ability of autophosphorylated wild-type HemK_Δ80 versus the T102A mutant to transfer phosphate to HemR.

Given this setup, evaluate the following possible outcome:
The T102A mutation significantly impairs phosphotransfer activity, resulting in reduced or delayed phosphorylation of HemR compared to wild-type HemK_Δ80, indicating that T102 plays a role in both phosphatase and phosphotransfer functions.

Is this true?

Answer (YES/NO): NO